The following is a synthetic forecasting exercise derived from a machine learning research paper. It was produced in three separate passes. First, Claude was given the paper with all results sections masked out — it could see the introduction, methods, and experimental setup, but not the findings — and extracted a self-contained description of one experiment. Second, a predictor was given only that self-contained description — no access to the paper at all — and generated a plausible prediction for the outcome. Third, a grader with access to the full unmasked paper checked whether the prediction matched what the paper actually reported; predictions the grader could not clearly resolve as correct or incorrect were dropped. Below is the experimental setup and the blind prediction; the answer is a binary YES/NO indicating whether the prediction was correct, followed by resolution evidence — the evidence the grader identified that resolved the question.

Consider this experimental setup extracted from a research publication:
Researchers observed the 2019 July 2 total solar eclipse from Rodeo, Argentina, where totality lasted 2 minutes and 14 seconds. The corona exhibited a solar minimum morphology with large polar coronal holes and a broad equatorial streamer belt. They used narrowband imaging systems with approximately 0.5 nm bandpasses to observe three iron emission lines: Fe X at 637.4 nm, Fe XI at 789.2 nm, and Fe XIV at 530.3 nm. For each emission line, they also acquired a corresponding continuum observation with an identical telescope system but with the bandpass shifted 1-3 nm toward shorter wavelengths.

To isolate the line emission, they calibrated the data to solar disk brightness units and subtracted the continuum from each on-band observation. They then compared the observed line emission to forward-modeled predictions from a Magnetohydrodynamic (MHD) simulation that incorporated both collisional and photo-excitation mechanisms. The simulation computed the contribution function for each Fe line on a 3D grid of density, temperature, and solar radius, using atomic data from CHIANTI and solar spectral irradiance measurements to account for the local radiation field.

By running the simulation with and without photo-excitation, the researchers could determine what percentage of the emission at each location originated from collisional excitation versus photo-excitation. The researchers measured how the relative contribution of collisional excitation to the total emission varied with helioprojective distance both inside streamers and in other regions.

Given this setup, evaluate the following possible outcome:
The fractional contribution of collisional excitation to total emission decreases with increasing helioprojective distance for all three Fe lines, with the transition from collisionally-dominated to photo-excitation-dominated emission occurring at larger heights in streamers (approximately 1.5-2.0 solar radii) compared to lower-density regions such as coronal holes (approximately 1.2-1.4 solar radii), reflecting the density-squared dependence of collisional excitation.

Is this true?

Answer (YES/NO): NO